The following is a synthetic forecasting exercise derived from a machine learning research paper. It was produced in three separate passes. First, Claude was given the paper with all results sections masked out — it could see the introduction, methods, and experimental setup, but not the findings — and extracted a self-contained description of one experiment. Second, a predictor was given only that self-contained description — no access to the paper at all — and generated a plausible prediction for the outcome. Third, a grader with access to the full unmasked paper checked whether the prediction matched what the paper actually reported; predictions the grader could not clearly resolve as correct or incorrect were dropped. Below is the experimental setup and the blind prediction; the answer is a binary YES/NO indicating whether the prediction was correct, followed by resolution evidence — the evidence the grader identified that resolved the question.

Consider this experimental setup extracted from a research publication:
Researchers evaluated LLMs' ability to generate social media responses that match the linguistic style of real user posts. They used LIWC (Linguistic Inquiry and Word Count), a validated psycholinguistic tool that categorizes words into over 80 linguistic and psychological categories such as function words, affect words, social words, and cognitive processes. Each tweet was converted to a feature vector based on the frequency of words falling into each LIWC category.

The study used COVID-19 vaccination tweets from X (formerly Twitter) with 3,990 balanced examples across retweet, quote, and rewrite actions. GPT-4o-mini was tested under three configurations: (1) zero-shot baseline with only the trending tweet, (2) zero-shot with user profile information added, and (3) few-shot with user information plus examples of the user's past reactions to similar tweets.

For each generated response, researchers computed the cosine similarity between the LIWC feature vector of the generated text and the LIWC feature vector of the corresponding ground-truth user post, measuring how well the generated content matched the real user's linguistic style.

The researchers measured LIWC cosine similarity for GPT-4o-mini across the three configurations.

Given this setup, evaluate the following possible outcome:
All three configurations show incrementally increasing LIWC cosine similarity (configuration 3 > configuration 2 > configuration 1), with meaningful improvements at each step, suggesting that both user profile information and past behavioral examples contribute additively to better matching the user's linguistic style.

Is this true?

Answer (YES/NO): NO